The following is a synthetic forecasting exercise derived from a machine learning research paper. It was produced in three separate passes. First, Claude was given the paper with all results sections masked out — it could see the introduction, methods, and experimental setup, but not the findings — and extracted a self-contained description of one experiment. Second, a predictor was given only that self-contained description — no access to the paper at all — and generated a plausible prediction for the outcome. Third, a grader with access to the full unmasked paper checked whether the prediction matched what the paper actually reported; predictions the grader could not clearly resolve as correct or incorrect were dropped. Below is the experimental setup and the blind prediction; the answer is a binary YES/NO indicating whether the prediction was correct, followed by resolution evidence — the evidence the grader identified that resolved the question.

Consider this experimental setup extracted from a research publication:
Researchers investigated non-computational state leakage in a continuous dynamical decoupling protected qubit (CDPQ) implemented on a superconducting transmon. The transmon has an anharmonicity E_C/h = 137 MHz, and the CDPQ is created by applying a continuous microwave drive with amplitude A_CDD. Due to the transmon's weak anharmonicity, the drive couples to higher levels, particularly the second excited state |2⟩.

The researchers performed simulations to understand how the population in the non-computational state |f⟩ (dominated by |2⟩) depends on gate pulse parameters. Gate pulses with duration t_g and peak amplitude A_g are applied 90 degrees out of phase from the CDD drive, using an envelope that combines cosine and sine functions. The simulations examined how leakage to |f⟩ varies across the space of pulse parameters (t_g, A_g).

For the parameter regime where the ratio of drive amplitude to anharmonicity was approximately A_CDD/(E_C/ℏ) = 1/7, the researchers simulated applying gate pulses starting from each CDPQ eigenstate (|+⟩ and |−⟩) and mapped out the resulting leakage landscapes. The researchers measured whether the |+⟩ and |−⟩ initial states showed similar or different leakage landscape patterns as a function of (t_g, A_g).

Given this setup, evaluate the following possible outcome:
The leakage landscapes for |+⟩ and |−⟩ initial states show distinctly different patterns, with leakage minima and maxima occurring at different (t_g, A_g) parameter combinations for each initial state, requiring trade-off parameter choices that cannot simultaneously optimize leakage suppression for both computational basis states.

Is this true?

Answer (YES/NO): NO